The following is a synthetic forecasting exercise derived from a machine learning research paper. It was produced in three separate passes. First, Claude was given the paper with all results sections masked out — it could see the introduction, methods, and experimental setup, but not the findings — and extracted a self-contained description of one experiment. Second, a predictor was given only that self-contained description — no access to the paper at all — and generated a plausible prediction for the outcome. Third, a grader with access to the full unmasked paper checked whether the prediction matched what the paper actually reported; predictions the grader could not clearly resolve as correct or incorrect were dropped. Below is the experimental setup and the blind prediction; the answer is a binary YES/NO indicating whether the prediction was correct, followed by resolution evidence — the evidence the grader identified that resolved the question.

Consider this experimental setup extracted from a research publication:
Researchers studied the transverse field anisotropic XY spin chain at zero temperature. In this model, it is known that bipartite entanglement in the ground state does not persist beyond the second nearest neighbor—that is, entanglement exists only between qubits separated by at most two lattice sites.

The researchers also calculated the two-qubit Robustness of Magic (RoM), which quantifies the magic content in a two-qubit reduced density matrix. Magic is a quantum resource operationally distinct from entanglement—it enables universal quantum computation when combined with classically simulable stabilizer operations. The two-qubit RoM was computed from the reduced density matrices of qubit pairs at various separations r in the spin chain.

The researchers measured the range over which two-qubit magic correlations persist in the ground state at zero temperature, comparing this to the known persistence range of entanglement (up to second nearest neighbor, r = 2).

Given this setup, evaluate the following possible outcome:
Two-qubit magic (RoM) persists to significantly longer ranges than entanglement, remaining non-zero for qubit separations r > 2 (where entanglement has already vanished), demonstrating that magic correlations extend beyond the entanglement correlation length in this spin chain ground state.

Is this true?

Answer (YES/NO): YES